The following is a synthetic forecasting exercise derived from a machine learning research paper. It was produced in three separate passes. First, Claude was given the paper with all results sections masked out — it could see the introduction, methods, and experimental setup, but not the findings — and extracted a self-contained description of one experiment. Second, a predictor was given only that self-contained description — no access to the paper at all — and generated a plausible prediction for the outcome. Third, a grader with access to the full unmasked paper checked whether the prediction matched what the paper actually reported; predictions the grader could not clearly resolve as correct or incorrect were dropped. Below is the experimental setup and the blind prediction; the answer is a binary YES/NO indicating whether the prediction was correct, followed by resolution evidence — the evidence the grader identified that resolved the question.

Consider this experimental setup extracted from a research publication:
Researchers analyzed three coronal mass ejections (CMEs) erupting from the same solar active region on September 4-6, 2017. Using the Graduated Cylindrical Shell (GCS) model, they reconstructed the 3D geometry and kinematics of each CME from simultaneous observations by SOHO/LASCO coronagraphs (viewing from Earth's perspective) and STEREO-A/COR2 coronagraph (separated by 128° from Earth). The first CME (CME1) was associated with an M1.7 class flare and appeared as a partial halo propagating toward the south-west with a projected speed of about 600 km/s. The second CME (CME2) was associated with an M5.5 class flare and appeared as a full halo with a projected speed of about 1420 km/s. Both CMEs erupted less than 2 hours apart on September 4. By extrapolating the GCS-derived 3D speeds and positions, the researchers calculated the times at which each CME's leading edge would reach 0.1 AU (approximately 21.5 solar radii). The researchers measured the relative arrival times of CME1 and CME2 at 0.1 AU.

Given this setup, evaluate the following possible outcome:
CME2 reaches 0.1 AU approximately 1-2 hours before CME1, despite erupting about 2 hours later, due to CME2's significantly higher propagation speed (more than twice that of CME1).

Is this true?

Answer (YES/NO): NO